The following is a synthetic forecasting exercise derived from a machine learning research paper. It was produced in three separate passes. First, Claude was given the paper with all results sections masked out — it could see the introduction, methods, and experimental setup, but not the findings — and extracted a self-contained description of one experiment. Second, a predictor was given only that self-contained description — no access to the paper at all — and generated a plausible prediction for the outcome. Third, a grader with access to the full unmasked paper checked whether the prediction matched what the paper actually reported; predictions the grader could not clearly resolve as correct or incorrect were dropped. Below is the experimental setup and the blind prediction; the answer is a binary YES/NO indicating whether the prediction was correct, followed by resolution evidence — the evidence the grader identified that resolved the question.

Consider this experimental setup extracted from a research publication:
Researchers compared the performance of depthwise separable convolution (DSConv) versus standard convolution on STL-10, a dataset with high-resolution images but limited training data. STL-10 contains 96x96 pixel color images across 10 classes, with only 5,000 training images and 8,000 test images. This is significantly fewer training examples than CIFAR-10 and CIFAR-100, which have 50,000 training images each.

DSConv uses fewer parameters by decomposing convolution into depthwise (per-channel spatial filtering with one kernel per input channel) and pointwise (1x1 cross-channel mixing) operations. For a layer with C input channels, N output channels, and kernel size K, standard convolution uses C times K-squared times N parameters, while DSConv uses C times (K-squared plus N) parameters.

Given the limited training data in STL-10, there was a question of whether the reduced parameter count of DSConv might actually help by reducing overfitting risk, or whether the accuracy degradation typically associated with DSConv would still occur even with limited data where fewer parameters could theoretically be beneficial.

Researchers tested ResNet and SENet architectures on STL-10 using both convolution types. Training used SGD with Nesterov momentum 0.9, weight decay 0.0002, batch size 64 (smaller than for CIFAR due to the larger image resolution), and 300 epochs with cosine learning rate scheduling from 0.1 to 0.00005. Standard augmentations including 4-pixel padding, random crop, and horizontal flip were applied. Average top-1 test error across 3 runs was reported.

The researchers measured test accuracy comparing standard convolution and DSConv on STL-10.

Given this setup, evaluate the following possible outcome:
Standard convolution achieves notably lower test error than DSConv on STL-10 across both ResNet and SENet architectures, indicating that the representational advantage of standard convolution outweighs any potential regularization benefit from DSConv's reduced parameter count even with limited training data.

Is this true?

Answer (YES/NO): NO